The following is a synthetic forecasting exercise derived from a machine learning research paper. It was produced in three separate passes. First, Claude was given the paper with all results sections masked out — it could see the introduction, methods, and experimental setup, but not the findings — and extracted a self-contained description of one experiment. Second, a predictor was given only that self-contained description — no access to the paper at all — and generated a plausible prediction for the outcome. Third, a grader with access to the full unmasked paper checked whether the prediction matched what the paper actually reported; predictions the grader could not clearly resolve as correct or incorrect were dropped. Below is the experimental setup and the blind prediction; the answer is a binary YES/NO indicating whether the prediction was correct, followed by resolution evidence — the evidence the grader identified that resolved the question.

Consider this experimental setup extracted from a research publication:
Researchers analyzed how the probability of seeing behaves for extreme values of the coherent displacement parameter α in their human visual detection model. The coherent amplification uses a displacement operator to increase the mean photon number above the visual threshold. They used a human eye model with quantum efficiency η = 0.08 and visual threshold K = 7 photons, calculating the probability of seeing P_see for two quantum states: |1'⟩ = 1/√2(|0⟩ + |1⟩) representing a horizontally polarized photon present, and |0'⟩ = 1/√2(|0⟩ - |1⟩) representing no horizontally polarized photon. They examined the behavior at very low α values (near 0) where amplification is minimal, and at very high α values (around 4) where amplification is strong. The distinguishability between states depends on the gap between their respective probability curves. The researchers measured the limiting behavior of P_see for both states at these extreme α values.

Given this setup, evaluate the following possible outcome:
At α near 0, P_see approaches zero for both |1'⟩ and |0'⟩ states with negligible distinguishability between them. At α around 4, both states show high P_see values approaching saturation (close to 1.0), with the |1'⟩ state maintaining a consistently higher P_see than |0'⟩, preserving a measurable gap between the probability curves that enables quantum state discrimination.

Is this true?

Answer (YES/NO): NO